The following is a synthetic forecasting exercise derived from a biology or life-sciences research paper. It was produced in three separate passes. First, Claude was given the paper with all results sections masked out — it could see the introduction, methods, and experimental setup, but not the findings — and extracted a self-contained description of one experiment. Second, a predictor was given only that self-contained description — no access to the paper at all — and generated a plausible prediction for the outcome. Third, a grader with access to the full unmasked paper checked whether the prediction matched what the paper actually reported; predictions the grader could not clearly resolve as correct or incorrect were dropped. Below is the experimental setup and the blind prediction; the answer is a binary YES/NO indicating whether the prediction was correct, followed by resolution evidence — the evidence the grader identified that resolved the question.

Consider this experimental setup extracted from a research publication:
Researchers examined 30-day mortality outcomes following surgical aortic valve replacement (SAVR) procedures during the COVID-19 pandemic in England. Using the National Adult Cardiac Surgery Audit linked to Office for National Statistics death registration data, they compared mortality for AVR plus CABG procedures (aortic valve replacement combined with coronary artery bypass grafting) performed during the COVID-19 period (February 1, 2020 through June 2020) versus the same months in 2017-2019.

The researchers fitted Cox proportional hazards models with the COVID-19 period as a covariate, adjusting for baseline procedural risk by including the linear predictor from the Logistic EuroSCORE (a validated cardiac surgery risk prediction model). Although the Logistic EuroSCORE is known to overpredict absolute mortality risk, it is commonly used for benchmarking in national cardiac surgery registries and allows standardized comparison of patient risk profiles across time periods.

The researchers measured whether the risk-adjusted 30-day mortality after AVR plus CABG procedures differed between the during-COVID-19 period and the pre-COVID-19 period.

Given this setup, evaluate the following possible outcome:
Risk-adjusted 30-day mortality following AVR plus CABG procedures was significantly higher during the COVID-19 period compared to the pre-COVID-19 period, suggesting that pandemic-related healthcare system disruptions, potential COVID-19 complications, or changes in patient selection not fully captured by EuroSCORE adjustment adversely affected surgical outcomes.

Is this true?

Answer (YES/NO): NO